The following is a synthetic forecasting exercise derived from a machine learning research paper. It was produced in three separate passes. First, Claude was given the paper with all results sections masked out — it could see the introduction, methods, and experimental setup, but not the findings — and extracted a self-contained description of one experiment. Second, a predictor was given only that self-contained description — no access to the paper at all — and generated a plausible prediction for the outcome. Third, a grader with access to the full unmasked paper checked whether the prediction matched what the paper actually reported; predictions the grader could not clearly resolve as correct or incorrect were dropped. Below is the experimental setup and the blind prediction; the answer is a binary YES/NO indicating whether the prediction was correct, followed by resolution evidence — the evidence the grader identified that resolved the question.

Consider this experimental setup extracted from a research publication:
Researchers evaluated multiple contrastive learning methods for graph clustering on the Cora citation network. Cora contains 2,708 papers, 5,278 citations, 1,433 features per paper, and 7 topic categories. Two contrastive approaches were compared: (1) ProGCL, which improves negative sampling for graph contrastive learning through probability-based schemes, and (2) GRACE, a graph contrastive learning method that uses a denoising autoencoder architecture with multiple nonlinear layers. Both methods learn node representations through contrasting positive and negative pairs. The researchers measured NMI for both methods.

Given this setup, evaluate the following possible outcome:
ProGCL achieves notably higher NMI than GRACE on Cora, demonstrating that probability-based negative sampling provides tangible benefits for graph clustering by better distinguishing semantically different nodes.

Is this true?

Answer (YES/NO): NO